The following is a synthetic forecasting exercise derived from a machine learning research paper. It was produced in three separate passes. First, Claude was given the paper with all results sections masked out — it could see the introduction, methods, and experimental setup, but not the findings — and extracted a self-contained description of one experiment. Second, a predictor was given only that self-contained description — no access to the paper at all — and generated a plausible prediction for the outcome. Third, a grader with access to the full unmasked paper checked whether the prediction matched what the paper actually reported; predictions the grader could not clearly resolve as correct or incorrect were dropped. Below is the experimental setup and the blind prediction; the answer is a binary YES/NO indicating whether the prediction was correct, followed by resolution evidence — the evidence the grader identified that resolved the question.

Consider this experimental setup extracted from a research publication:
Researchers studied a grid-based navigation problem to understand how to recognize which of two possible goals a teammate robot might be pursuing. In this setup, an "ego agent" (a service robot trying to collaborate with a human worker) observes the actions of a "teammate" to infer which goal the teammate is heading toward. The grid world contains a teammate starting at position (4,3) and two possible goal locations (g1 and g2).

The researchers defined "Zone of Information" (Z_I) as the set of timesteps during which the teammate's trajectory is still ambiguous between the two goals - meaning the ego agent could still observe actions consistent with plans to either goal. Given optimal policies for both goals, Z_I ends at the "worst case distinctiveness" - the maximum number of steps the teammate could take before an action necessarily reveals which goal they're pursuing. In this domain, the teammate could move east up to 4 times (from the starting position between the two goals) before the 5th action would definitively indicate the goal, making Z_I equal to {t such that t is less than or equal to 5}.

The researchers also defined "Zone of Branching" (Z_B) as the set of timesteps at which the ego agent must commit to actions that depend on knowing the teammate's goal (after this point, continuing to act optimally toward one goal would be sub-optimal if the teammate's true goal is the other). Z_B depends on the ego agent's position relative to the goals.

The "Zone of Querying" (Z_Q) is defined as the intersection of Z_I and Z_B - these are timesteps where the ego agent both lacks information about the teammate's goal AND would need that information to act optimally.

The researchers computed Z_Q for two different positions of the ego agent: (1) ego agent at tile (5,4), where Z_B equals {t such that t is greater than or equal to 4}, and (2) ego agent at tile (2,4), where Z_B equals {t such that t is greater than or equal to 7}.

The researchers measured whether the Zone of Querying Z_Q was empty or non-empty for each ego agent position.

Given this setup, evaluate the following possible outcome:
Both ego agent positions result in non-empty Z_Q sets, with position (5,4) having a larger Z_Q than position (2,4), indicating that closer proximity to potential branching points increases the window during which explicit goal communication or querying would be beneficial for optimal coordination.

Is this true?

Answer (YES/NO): NO